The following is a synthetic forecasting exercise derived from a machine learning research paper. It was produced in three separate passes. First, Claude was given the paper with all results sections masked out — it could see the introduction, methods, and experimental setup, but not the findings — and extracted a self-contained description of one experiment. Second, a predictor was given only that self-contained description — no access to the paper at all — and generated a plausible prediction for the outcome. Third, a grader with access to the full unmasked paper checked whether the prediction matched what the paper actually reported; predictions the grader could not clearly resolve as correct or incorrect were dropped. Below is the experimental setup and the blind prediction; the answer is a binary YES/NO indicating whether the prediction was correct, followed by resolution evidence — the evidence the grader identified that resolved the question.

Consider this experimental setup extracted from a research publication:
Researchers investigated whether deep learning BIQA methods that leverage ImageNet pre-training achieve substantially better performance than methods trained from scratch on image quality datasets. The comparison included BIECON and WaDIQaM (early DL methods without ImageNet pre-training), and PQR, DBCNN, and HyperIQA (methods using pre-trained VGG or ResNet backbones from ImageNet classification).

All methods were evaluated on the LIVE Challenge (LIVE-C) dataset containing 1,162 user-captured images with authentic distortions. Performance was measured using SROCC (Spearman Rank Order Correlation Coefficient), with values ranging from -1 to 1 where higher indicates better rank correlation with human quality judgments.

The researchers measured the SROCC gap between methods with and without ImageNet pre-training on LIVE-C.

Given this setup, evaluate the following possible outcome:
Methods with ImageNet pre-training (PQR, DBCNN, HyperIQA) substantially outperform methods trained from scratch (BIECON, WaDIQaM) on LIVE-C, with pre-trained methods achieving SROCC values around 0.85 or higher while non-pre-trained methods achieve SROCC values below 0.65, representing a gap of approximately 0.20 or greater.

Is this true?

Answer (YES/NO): NO